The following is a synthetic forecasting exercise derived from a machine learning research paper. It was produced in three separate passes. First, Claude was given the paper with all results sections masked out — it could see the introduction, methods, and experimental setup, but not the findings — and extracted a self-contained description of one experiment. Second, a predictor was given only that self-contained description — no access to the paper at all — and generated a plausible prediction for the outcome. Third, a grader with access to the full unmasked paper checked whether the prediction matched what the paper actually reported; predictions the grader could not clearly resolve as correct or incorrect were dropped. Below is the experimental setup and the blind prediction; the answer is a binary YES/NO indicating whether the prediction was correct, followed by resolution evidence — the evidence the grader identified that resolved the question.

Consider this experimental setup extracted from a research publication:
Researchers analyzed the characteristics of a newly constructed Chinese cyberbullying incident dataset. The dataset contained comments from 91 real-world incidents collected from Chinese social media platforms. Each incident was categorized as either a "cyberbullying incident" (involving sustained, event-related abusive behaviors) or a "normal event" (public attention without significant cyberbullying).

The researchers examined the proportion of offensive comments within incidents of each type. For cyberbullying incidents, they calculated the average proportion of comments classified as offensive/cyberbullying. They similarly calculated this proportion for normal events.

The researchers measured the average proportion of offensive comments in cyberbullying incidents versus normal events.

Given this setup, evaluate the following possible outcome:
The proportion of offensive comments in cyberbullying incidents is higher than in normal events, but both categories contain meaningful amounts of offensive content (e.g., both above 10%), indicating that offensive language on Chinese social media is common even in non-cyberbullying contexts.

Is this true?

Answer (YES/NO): NO